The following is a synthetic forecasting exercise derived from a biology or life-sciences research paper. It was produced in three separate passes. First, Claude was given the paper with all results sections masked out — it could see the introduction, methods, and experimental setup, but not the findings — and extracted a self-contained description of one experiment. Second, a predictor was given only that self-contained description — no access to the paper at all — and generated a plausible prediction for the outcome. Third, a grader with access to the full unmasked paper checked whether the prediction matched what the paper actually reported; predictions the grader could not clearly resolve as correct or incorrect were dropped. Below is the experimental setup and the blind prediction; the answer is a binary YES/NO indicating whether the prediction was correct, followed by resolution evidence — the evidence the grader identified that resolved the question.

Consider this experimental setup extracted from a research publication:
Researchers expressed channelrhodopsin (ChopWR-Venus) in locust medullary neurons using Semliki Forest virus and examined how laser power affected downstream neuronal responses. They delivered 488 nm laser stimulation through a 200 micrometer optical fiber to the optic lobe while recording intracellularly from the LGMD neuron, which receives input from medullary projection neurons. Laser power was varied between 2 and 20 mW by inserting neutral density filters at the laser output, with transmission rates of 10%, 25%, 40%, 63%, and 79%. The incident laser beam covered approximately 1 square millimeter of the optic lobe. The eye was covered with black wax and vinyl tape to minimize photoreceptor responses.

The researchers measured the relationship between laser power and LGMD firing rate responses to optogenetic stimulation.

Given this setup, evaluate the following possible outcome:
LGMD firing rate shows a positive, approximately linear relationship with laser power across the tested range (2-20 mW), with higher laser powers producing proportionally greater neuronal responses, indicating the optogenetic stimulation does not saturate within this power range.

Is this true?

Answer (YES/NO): NO